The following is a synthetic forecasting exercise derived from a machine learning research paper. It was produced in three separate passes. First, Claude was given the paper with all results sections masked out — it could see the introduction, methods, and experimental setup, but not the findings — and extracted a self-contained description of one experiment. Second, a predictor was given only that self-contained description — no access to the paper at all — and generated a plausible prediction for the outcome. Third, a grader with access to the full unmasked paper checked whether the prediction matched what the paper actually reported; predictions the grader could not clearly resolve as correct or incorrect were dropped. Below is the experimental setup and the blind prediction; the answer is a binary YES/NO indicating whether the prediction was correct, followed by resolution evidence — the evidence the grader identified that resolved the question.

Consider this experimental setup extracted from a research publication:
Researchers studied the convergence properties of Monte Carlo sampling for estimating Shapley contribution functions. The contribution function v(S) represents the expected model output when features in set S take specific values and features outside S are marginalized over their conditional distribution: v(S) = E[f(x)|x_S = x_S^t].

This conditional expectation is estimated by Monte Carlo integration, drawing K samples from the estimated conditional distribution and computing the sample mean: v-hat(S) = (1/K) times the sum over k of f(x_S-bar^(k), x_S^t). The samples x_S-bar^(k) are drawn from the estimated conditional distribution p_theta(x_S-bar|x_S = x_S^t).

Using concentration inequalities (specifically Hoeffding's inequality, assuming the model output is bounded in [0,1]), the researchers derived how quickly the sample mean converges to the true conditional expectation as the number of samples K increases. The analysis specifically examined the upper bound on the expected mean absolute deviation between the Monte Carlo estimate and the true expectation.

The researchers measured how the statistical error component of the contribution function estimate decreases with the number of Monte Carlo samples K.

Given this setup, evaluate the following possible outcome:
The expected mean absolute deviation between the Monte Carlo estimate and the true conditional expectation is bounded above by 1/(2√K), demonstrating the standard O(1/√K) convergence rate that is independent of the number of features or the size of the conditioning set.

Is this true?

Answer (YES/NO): NO